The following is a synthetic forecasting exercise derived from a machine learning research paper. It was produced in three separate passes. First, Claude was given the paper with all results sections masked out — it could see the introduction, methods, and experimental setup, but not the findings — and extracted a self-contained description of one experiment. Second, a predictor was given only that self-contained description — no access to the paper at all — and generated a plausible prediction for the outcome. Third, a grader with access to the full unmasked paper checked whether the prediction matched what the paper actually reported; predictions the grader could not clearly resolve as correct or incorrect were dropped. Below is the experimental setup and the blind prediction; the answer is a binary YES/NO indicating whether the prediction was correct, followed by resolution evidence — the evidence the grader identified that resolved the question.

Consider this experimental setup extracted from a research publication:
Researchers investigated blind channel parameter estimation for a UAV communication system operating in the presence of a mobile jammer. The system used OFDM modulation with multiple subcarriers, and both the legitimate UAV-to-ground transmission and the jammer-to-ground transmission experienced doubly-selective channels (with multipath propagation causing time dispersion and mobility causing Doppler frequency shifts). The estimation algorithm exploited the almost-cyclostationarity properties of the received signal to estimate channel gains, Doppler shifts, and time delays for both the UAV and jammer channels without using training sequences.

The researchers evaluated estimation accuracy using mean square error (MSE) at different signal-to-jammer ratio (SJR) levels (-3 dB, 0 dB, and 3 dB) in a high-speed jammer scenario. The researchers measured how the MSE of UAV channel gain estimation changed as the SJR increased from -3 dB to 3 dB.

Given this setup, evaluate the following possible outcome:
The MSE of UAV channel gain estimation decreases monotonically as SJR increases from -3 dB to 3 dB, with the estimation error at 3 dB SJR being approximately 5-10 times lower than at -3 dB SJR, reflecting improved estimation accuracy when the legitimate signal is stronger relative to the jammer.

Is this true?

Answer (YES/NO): NO